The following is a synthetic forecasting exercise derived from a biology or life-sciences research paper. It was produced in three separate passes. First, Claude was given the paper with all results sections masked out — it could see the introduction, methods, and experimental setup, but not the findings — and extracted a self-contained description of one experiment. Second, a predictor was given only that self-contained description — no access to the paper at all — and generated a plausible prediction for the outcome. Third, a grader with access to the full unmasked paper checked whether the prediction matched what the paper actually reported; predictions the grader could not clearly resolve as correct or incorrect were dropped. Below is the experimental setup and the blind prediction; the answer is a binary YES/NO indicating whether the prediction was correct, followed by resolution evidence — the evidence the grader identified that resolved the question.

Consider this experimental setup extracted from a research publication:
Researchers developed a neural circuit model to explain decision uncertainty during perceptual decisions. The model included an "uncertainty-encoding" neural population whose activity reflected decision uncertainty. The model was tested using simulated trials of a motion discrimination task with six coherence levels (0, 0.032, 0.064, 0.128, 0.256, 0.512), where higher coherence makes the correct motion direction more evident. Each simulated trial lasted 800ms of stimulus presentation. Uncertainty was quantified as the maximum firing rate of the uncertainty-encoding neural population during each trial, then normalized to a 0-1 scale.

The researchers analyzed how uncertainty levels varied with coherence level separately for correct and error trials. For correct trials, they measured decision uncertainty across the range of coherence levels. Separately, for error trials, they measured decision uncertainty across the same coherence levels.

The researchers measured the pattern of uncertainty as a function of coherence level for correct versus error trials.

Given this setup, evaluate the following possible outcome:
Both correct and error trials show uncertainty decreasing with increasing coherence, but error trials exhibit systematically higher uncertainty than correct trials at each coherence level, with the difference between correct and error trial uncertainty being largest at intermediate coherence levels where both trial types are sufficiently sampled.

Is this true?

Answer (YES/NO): NO